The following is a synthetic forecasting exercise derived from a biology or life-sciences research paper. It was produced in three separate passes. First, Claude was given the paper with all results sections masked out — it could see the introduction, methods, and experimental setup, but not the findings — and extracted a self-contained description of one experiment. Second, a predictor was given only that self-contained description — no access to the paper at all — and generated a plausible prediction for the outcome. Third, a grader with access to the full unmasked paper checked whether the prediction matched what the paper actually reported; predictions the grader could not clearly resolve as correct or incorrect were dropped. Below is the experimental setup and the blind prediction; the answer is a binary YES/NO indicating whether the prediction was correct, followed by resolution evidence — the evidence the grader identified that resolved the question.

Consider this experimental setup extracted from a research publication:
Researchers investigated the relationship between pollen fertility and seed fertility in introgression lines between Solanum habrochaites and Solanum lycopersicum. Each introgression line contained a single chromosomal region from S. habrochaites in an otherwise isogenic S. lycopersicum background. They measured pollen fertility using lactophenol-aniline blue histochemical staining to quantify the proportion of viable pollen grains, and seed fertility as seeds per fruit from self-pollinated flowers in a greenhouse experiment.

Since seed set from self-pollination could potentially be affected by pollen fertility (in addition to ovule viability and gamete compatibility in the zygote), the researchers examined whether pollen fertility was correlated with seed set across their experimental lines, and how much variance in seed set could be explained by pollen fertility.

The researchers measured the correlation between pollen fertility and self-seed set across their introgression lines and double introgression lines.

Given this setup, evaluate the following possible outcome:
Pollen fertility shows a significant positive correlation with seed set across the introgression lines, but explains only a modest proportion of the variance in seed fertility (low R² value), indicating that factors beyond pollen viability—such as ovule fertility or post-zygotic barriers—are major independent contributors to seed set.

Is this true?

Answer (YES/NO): YES